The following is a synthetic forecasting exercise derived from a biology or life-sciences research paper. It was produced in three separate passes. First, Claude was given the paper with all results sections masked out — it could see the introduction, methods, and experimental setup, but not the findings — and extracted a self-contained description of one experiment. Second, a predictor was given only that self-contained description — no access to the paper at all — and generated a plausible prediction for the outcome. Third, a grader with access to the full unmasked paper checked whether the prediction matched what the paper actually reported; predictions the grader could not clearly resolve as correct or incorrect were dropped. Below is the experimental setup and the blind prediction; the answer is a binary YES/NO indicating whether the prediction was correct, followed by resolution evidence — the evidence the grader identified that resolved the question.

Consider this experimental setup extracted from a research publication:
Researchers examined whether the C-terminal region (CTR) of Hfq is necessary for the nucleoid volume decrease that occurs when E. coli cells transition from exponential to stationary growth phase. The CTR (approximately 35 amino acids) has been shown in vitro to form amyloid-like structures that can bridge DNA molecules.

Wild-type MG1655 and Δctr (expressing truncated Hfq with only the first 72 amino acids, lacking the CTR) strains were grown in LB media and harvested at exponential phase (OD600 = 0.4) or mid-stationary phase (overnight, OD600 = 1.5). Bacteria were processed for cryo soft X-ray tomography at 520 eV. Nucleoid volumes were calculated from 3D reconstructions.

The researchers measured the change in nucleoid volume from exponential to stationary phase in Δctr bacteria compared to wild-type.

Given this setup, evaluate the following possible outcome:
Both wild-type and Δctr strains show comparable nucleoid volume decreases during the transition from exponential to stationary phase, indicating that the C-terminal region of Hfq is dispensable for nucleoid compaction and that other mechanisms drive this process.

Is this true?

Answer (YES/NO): NO